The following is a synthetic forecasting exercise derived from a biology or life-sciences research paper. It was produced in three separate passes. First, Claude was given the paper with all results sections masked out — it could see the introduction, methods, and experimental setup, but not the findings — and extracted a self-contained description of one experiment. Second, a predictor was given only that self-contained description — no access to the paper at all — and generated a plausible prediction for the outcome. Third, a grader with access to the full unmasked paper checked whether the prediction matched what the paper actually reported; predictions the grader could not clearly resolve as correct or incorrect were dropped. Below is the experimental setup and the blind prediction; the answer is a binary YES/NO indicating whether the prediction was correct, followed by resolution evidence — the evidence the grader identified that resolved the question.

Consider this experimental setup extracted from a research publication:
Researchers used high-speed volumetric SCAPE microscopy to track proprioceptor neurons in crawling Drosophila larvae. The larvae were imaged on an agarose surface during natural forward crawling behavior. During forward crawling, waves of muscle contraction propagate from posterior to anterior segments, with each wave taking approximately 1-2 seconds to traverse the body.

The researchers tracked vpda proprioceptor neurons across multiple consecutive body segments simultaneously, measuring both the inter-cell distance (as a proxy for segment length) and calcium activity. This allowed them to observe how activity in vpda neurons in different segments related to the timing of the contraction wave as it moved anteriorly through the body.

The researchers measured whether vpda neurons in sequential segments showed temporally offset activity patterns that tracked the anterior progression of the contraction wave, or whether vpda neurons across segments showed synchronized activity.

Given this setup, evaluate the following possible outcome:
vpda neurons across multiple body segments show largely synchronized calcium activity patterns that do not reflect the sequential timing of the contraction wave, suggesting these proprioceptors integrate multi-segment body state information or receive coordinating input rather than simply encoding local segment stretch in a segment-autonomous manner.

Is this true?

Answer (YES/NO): NO